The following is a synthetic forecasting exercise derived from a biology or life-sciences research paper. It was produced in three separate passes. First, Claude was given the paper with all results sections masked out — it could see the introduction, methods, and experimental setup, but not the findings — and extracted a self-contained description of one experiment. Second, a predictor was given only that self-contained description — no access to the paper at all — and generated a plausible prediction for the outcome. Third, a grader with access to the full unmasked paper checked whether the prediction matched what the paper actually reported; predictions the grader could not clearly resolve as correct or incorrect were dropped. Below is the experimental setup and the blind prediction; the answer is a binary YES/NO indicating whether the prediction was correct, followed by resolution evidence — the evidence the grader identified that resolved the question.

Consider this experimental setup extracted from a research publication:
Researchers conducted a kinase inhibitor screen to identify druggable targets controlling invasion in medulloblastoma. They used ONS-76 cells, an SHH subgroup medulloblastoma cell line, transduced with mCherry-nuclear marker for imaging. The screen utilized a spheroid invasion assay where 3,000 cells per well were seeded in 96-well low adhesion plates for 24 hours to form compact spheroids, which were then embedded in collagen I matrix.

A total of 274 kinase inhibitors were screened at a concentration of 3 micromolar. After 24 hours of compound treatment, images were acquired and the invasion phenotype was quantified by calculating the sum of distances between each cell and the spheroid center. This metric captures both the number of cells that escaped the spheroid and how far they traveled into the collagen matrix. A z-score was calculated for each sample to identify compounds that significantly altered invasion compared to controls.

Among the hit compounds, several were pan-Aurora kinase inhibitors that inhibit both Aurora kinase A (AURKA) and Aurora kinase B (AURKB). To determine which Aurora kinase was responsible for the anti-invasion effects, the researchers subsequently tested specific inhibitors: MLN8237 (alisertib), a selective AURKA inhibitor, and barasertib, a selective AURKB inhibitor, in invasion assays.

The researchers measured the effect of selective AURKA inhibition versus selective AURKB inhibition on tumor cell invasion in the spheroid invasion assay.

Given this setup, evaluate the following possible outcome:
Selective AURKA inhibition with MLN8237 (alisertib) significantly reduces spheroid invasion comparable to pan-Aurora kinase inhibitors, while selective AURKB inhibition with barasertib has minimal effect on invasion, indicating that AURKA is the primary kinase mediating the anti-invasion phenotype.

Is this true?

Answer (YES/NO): NO